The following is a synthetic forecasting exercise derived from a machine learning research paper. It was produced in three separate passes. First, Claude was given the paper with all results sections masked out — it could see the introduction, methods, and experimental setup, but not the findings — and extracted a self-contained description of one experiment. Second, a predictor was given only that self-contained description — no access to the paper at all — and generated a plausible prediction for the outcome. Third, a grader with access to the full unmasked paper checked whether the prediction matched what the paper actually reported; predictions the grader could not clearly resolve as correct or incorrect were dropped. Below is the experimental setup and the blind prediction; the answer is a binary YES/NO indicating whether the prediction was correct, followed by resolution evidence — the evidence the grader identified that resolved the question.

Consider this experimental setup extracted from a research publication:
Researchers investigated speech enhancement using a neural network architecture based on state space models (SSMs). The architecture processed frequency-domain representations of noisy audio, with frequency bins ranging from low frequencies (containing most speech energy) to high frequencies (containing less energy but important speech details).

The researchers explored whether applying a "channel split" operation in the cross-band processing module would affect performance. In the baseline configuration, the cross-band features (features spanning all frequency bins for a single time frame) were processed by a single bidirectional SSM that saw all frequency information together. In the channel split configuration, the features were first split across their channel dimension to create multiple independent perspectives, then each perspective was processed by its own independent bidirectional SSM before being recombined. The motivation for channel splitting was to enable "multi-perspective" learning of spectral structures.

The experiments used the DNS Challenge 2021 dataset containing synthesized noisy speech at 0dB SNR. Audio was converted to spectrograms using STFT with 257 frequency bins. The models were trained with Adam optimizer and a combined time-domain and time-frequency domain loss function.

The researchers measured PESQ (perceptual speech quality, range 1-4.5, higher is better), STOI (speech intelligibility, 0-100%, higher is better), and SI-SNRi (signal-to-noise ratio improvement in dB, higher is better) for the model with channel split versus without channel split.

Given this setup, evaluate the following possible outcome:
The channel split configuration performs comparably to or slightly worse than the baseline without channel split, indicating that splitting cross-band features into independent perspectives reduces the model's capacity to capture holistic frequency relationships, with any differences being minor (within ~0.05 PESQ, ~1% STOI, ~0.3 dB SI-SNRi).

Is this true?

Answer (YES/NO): NO